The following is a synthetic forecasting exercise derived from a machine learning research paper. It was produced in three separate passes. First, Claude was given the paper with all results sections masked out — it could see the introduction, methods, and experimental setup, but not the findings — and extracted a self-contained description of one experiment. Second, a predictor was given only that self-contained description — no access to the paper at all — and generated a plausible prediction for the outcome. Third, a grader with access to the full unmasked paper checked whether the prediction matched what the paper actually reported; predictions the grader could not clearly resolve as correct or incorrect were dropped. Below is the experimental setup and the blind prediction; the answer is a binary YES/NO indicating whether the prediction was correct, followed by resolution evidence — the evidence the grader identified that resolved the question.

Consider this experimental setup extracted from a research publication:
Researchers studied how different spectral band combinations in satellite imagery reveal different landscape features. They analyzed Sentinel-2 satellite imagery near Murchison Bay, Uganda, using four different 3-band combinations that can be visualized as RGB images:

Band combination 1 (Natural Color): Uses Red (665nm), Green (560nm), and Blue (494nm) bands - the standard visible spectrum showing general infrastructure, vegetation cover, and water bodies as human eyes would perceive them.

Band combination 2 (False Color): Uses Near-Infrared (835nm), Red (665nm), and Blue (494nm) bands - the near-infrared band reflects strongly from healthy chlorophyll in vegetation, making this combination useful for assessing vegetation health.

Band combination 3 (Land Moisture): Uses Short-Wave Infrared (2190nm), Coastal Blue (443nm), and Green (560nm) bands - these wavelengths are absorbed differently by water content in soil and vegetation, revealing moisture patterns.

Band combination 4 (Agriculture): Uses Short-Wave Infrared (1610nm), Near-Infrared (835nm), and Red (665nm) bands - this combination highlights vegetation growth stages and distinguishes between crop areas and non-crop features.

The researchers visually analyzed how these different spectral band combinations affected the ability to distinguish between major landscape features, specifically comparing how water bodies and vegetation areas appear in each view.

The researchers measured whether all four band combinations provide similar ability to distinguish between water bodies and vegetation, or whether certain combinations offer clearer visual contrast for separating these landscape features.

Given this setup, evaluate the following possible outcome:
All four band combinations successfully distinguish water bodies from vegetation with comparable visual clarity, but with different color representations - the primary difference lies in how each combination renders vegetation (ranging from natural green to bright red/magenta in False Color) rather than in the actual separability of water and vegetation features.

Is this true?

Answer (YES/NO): NO